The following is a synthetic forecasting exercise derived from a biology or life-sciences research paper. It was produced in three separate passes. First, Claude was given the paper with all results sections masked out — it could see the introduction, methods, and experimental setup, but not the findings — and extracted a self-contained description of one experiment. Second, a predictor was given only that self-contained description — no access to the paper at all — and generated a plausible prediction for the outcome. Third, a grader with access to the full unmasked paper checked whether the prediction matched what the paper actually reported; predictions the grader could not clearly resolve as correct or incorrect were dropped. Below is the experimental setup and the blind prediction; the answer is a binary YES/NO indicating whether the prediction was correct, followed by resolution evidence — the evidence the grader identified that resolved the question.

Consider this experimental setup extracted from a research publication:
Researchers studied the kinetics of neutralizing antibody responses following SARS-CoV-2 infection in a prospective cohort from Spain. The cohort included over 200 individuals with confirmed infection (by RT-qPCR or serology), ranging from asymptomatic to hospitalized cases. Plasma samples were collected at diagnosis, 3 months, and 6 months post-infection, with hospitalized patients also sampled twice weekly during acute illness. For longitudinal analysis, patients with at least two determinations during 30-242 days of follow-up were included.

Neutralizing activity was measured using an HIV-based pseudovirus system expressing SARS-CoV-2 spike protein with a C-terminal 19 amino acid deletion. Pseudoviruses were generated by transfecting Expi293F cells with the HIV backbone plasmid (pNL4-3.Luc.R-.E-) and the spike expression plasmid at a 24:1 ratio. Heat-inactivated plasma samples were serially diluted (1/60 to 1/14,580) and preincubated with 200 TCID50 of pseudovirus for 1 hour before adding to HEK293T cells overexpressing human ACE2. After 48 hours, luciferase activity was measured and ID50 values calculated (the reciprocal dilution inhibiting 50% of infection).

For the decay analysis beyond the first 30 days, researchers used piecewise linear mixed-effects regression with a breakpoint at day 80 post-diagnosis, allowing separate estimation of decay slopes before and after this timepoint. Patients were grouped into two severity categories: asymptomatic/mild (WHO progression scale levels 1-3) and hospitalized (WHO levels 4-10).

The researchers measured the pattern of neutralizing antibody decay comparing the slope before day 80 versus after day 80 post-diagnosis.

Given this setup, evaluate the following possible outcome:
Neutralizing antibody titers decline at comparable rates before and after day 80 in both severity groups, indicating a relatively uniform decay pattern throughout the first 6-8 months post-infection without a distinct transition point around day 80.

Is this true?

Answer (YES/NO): NO